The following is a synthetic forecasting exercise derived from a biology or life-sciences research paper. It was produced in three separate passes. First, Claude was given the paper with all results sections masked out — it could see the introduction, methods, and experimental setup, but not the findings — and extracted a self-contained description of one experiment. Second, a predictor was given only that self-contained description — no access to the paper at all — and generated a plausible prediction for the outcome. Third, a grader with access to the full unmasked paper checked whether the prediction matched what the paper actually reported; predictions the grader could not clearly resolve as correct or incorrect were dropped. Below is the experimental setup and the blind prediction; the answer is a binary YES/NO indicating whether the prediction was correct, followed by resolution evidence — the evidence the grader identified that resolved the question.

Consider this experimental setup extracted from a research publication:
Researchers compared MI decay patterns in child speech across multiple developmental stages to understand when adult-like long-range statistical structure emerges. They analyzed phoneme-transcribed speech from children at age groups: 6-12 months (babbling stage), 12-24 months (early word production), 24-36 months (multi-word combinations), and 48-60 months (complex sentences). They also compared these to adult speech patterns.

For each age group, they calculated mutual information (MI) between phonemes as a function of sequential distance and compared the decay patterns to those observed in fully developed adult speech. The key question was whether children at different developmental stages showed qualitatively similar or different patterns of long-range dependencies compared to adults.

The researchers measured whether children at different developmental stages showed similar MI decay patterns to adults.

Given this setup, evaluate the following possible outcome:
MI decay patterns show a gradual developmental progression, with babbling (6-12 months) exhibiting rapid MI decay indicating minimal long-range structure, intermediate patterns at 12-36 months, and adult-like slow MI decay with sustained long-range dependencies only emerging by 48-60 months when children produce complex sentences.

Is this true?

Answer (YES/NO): NO